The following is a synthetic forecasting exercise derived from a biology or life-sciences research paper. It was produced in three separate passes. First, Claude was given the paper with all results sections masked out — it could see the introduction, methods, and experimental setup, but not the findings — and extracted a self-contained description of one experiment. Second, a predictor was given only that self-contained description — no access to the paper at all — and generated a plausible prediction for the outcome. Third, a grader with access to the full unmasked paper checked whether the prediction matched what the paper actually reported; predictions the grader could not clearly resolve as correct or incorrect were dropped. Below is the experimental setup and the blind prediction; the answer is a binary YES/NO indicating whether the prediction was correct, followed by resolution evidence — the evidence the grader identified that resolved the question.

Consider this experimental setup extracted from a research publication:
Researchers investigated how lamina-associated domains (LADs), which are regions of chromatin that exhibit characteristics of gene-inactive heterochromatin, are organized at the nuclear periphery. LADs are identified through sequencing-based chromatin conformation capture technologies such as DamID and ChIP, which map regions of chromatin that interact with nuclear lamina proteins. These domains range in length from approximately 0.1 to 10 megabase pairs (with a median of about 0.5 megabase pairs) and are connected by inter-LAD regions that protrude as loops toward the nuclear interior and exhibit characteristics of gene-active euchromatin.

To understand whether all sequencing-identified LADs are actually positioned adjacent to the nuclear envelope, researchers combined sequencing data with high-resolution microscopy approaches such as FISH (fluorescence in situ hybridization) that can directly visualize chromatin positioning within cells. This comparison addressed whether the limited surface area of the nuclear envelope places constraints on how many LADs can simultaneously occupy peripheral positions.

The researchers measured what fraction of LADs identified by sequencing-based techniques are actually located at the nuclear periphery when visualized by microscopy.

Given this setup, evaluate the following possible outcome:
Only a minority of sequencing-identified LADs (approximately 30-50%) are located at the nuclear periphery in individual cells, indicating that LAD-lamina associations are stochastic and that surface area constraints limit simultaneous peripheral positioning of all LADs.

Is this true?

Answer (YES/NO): YES